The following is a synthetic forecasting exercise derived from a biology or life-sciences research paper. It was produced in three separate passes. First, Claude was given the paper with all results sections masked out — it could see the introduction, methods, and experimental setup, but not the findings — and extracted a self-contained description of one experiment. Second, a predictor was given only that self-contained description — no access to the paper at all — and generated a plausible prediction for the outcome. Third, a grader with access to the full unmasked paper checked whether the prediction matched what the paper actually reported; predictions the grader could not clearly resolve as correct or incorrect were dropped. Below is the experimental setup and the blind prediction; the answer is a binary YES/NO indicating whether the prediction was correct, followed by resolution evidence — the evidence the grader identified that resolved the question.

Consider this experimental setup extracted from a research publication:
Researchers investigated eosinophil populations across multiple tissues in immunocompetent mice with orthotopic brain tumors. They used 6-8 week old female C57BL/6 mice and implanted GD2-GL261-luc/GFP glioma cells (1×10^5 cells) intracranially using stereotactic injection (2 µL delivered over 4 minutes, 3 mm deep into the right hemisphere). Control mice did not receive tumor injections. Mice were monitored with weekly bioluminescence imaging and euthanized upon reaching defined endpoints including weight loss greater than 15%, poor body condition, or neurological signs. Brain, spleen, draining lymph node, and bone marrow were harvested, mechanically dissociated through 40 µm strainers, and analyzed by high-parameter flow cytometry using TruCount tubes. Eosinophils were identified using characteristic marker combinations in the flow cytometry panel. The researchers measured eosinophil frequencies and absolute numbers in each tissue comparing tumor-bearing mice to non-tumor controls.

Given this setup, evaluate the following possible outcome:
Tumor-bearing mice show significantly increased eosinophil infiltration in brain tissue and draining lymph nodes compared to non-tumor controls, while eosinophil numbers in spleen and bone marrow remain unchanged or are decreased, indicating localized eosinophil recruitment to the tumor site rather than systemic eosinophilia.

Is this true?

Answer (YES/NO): NO